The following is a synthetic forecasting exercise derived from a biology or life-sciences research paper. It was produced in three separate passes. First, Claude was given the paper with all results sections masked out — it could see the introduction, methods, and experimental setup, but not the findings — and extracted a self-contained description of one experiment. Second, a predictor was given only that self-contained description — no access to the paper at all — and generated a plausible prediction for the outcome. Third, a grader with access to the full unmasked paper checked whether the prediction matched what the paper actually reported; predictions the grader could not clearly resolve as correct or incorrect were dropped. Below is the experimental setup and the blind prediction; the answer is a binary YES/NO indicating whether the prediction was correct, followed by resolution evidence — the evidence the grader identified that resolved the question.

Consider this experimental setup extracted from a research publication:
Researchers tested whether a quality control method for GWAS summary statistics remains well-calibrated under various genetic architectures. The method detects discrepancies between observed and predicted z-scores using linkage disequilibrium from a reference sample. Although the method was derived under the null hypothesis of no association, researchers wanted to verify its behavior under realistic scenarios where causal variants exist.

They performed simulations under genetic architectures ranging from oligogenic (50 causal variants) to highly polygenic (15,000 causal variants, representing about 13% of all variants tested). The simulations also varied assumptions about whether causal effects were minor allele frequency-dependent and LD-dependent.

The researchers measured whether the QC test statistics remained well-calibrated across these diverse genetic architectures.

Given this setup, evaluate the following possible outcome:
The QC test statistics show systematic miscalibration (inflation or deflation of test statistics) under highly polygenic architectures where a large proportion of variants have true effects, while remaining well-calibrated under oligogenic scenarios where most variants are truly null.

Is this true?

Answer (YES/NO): NO